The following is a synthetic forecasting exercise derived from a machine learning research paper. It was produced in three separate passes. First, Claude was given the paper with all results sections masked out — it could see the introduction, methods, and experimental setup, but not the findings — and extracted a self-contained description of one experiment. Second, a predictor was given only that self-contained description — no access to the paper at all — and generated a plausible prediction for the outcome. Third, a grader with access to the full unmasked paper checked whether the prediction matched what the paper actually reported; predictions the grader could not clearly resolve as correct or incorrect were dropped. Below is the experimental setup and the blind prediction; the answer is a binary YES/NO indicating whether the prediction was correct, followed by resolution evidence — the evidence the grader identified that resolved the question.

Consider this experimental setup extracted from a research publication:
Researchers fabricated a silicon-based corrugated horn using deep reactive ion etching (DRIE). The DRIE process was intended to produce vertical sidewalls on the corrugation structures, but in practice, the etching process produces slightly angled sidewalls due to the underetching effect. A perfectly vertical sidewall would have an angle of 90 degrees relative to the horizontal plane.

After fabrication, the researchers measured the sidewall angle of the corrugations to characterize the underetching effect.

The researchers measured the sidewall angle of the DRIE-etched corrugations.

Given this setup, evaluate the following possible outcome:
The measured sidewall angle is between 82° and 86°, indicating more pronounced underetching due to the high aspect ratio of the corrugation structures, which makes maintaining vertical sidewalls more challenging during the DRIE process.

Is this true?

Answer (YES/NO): NO